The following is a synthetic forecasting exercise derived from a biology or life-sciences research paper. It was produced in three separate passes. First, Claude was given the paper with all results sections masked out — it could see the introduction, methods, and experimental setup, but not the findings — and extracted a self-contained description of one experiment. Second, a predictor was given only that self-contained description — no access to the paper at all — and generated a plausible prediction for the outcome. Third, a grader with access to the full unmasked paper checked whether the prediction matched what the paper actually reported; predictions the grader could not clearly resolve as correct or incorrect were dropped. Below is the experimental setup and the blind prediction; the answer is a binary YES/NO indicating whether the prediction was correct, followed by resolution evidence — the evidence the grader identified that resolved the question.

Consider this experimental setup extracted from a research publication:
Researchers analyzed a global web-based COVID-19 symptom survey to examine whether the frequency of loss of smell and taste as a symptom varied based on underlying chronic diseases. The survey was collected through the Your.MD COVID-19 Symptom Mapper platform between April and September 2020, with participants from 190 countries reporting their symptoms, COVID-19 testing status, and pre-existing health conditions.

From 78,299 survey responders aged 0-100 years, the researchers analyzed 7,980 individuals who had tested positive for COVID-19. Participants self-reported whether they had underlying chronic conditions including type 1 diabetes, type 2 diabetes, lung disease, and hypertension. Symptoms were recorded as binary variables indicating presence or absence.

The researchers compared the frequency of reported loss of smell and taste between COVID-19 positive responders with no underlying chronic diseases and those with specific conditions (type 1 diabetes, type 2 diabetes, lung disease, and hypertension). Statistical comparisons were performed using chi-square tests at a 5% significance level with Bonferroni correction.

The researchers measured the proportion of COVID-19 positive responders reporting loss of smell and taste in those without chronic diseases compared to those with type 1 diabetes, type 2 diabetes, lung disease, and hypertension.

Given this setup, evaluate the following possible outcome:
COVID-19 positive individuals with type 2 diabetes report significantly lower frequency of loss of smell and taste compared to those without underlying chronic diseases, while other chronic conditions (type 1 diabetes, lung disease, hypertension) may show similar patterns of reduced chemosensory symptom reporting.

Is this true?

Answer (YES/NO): YES